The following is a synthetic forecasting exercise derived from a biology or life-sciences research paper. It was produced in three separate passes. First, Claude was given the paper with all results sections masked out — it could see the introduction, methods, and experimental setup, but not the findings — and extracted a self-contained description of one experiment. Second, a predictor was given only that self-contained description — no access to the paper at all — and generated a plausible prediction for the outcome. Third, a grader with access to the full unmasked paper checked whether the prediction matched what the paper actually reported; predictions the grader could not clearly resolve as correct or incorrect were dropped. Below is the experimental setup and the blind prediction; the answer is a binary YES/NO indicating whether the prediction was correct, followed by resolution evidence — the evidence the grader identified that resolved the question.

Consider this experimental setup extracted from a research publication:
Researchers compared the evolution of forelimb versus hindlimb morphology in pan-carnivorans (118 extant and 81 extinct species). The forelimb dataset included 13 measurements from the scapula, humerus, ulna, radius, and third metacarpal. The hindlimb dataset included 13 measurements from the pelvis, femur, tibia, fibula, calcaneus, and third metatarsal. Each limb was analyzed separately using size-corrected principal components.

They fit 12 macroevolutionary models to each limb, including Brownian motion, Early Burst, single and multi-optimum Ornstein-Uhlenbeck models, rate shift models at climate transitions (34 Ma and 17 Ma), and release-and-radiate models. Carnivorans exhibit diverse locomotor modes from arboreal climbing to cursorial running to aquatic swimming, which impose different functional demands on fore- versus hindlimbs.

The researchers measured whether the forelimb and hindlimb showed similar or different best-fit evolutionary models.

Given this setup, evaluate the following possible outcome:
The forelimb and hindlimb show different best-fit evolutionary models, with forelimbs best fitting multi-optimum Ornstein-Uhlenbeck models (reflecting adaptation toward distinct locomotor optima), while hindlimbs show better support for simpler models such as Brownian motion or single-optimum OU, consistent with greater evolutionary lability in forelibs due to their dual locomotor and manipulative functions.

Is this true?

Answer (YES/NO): NO